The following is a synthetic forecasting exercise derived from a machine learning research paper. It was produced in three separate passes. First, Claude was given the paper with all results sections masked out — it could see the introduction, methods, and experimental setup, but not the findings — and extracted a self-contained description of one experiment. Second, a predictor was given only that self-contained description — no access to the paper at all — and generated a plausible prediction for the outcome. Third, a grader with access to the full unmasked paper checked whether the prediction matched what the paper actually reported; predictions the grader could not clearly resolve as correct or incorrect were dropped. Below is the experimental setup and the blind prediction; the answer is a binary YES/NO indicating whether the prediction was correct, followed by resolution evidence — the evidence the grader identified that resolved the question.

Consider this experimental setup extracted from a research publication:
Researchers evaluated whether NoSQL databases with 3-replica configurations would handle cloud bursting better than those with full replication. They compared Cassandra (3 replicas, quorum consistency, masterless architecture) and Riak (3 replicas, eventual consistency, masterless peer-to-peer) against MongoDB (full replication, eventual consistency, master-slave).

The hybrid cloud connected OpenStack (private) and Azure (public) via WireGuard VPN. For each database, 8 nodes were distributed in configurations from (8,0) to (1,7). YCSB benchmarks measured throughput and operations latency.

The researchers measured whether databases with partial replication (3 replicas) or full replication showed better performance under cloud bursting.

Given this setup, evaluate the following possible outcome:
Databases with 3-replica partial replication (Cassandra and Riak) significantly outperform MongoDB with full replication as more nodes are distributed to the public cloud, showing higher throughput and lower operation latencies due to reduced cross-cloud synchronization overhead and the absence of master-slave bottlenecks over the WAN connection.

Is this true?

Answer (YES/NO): NO